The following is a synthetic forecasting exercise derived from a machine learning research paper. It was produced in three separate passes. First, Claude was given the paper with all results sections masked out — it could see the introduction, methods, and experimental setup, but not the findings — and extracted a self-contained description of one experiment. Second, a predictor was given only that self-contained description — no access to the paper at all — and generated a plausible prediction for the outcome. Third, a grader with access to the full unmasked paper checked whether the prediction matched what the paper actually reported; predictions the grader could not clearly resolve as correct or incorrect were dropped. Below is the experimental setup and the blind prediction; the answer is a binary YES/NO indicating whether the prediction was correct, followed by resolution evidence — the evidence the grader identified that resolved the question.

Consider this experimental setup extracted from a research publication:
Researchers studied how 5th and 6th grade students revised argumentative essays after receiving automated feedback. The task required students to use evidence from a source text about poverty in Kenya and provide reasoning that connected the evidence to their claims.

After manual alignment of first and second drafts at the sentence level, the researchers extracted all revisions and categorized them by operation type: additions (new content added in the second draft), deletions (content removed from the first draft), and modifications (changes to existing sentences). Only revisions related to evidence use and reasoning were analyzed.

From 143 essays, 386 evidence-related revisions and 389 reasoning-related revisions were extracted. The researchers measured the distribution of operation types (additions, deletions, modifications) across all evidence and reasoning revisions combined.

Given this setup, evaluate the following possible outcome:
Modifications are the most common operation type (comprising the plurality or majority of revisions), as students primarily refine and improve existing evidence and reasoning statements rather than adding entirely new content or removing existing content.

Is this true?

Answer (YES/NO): NO